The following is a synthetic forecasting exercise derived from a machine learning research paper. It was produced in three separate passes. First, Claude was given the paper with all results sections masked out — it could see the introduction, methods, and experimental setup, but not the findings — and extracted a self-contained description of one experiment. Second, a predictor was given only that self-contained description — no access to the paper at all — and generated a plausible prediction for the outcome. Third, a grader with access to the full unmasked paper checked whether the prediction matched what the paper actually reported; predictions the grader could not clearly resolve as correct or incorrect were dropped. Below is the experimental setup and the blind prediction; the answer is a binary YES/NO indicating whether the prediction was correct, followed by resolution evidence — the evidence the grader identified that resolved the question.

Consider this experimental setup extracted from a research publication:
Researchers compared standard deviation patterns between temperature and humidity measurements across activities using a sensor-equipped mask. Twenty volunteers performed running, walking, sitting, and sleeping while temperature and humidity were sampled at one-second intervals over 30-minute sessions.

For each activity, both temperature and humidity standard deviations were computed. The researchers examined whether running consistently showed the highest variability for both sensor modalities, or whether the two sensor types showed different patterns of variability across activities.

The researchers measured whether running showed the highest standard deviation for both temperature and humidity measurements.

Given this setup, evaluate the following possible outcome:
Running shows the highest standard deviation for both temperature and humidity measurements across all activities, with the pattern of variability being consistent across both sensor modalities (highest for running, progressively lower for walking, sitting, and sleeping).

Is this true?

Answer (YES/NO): NO